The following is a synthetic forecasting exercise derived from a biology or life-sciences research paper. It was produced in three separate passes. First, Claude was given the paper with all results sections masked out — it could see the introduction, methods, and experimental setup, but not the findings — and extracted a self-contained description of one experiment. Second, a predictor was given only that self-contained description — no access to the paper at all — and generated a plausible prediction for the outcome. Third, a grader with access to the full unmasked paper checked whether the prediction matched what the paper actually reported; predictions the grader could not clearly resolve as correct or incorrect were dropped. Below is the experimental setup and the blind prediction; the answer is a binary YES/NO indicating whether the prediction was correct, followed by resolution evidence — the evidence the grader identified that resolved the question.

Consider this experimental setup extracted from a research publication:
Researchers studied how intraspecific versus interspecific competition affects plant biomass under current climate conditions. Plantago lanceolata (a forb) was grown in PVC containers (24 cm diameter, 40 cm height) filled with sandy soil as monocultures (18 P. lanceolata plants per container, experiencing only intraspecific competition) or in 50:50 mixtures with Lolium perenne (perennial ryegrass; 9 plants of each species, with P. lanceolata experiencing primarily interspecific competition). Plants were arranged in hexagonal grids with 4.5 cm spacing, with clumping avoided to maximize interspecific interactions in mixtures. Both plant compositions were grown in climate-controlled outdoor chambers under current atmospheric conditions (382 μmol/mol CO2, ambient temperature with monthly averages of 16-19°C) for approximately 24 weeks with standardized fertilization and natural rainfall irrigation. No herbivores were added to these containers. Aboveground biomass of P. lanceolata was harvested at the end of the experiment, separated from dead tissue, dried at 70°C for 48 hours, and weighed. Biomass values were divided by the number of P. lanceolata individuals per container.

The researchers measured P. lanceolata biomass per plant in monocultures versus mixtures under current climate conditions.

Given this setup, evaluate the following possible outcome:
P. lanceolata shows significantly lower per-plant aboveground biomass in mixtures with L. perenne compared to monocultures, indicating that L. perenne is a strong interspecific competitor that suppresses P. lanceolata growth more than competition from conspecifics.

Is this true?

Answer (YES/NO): NO